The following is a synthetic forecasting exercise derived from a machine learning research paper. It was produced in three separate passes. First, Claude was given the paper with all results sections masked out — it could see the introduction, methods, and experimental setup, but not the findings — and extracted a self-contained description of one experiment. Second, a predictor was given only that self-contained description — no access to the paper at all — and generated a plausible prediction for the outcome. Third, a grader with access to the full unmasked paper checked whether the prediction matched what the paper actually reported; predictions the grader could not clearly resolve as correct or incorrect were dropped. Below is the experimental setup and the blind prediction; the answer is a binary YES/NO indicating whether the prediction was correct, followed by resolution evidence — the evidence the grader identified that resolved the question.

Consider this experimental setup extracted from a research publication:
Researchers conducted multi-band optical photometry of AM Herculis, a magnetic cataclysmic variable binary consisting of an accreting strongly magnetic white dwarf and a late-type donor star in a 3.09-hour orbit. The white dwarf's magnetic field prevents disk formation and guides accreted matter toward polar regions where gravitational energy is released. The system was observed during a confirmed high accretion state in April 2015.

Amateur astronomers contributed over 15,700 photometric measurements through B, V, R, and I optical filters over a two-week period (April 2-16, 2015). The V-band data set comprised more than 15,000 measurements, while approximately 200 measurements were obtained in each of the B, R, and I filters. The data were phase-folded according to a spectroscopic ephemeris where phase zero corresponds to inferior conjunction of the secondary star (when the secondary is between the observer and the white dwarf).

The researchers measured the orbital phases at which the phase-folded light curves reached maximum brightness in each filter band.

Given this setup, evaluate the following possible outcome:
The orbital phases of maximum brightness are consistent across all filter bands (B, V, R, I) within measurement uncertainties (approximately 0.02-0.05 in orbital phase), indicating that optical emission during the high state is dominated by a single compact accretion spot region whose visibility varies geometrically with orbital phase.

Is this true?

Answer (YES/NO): NO